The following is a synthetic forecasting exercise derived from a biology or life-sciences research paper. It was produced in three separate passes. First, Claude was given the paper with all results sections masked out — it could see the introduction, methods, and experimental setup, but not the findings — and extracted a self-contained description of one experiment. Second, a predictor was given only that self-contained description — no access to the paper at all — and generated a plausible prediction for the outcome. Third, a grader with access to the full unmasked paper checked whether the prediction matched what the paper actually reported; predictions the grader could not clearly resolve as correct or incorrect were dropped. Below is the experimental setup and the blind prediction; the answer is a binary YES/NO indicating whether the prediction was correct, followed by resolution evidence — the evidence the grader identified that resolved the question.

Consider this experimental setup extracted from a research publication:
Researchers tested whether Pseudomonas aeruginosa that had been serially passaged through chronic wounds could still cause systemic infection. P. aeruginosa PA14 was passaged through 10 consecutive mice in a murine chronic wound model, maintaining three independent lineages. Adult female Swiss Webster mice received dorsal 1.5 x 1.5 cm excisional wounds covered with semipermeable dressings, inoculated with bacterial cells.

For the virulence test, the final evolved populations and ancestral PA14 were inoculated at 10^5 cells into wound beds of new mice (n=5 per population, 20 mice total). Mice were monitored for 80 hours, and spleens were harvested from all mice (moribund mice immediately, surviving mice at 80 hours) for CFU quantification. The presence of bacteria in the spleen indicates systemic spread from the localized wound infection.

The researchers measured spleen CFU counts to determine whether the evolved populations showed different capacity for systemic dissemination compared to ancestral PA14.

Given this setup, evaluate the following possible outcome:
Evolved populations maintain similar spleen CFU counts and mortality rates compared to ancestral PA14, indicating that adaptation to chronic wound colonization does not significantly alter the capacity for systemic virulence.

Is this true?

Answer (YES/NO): NO